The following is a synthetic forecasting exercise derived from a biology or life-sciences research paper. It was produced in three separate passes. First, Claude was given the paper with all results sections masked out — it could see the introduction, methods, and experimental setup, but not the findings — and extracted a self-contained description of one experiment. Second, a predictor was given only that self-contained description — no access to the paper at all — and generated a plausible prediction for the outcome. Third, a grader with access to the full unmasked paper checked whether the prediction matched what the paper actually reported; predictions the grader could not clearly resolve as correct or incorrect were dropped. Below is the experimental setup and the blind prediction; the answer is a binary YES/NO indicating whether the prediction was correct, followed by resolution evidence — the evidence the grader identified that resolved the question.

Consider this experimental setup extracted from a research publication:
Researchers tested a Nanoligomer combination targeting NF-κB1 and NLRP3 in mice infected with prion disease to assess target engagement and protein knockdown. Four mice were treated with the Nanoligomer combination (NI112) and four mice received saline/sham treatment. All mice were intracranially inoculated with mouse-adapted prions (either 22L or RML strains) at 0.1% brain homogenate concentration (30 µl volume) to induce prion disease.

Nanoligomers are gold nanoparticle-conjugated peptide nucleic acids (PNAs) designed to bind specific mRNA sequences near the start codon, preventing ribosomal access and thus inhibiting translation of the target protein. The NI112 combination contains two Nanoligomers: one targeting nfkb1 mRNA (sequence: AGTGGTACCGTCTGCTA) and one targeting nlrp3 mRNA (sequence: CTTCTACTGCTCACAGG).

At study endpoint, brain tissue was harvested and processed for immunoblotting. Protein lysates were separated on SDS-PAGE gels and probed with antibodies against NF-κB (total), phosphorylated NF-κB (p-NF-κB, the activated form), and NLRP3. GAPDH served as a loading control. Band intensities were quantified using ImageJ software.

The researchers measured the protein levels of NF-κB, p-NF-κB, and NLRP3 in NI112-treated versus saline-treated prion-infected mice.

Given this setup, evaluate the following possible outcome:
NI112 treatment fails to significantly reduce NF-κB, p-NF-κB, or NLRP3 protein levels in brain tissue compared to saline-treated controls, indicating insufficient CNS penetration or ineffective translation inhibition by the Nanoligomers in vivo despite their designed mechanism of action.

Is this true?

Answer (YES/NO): NO